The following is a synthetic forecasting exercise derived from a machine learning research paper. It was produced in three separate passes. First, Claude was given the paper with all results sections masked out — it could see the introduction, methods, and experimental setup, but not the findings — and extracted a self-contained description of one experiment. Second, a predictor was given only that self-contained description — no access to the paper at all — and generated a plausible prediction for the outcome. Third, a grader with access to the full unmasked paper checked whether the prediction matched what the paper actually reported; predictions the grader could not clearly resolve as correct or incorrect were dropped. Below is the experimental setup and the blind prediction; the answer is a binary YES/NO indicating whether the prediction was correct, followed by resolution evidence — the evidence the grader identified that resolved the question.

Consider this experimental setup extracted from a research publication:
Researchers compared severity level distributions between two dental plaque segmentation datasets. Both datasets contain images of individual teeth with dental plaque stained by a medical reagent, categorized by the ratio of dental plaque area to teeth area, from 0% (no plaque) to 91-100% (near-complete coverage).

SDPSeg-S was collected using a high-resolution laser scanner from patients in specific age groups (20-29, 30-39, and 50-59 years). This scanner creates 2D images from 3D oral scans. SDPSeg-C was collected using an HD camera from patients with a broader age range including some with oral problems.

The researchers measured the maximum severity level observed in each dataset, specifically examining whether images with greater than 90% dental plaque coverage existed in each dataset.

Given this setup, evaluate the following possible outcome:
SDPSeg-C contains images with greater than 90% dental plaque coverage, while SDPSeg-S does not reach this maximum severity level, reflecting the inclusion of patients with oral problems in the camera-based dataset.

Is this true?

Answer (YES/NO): YES